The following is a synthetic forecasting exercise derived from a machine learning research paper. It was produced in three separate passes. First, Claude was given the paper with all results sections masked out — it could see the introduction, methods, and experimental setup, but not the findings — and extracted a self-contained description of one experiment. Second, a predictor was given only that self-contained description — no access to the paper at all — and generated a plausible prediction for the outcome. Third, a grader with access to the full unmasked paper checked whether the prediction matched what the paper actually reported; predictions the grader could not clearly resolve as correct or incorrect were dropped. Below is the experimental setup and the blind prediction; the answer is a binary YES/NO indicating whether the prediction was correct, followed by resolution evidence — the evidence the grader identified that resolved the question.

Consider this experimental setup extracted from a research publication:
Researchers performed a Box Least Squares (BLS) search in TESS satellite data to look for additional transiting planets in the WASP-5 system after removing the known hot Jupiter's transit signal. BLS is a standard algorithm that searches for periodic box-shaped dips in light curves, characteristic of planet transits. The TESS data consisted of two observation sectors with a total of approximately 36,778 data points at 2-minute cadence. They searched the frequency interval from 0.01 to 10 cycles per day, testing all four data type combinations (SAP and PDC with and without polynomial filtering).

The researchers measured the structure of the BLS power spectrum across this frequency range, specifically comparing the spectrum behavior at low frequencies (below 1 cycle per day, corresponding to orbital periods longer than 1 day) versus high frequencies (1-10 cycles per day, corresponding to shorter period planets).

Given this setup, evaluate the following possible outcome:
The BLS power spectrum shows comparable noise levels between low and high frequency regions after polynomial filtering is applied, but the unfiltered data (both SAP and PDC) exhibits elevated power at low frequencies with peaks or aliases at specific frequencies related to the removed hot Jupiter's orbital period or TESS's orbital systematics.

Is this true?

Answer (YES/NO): NO